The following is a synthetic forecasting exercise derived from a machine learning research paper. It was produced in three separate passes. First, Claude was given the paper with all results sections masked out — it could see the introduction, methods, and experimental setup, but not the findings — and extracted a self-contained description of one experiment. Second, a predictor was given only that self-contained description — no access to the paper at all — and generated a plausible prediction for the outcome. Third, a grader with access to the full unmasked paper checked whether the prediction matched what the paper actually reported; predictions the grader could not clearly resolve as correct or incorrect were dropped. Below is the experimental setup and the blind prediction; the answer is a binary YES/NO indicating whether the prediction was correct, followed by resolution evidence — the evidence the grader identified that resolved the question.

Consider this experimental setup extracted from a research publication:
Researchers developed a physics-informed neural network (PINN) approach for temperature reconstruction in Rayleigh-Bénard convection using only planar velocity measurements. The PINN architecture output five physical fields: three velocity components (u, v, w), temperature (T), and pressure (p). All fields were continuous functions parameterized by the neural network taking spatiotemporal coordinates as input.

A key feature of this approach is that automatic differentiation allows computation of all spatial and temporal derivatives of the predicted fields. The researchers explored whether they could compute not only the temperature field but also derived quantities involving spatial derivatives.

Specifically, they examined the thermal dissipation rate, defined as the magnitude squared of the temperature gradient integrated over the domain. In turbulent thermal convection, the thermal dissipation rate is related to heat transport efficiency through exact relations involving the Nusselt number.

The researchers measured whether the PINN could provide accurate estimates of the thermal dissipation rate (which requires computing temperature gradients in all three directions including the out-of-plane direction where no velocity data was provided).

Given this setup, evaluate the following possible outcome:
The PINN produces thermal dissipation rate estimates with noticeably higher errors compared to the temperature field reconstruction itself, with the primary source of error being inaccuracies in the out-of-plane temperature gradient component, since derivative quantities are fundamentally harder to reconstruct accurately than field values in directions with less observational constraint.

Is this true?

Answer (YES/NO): NO